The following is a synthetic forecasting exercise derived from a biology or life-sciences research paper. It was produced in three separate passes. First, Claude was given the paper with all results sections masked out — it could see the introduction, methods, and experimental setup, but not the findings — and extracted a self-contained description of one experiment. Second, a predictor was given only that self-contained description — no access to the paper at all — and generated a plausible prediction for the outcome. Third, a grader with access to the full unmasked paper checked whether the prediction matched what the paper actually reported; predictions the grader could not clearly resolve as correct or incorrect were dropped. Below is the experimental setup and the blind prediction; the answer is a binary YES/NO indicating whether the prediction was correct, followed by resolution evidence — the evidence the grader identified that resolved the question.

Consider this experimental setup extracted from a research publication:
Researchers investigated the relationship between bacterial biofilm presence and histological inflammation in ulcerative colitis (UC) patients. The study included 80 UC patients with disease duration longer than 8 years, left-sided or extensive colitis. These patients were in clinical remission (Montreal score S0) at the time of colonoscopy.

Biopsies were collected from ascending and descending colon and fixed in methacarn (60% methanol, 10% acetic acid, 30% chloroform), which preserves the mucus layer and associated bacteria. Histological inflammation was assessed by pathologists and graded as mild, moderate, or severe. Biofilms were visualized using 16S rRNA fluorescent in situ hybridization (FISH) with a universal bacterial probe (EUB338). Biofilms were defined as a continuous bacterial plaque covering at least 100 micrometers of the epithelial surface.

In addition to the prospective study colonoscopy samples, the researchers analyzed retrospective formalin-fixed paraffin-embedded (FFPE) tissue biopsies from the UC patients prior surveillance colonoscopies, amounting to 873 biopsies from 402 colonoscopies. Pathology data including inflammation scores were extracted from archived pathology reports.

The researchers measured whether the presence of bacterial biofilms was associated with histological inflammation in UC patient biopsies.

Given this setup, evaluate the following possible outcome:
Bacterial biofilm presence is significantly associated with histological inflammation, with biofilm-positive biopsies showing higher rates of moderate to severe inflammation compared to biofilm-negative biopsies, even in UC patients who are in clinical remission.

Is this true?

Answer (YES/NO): NO